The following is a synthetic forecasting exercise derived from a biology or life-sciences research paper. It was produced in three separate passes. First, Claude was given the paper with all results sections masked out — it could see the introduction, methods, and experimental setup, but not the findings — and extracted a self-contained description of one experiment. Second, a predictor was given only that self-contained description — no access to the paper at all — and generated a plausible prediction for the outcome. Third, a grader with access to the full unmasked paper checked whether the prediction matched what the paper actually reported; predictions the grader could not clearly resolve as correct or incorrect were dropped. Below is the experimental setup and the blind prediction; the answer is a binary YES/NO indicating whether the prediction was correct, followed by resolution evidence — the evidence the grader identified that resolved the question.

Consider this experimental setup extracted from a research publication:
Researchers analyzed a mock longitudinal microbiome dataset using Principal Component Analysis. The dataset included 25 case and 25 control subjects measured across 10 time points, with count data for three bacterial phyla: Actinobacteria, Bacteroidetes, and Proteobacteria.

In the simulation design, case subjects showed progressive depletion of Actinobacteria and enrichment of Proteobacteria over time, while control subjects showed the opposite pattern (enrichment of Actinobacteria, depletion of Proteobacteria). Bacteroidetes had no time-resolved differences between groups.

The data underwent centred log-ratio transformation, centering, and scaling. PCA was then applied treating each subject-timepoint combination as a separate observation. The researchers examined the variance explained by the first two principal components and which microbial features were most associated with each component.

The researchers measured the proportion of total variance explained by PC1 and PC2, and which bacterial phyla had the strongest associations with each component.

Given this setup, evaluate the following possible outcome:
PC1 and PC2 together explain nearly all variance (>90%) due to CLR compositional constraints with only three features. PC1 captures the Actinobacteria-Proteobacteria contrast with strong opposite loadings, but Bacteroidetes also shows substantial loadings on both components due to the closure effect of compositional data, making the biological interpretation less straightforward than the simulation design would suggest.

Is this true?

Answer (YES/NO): NO